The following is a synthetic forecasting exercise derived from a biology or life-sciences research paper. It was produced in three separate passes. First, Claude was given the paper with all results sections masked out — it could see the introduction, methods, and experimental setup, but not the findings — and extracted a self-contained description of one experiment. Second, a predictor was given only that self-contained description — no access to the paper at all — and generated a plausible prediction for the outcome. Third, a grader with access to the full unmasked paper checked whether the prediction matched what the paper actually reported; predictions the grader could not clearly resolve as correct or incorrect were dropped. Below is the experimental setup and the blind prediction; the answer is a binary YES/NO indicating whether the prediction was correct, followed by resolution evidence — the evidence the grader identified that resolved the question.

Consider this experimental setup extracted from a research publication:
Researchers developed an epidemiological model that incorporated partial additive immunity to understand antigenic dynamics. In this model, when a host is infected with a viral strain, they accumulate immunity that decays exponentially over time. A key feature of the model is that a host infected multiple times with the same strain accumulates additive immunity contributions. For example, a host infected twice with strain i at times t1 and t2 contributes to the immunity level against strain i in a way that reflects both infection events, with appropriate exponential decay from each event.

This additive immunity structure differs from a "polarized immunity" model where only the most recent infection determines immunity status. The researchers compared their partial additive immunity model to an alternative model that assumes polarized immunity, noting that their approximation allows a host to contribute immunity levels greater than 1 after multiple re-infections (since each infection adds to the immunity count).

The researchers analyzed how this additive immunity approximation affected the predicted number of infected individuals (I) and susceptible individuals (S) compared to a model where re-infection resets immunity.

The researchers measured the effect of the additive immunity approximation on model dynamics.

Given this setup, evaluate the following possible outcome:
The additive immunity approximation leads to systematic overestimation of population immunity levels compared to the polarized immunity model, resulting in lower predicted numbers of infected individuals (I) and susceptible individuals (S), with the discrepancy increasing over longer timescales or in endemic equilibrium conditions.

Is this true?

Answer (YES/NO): NO